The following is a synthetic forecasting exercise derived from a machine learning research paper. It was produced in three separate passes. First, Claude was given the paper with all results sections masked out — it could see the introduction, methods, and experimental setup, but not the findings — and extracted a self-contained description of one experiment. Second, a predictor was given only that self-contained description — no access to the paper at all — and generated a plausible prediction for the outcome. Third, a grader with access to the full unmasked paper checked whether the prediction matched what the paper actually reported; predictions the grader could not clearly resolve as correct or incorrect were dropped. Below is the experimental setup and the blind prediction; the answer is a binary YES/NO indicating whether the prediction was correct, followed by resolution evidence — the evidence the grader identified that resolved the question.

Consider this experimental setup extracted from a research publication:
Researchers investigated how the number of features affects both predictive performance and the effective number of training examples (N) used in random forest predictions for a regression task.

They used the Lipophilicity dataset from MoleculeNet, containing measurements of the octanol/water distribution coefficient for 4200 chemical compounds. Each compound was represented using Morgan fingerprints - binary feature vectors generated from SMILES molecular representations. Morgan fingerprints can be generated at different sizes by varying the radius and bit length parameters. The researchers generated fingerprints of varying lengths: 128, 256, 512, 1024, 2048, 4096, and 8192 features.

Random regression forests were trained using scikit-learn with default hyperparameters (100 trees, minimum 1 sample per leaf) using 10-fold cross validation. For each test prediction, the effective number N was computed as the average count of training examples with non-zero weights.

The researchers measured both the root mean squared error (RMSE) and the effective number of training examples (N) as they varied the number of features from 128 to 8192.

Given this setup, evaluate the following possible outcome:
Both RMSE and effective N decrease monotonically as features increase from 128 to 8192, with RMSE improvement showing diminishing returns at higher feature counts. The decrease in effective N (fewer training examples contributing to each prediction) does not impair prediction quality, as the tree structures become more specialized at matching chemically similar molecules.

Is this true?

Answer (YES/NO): YES